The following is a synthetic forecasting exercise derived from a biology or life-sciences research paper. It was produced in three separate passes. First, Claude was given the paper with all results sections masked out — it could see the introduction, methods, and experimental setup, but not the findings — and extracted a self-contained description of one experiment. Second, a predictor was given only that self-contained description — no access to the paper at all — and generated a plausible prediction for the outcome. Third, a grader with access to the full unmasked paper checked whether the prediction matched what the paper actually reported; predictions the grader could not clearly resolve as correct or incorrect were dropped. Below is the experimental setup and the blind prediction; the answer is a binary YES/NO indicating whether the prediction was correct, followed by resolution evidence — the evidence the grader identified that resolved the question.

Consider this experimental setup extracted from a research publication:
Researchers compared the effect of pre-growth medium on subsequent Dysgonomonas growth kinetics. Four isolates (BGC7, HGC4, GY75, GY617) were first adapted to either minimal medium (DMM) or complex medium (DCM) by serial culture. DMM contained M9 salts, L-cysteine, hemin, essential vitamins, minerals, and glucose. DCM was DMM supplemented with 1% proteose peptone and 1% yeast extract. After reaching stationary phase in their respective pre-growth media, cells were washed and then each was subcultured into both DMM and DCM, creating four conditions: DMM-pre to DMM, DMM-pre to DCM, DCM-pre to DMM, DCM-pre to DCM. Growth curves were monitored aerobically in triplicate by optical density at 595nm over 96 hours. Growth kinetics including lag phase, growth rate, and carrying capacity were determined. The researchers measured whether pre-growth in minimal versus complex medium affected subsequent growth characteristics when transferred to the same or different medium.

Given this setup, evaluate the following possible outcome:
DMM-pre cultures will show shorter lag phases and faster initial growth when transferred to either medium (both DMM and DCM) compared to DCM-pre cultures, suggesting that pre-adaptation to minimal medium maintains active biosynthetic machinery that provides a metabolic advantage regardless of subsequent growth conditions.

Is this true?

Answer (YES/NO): NO